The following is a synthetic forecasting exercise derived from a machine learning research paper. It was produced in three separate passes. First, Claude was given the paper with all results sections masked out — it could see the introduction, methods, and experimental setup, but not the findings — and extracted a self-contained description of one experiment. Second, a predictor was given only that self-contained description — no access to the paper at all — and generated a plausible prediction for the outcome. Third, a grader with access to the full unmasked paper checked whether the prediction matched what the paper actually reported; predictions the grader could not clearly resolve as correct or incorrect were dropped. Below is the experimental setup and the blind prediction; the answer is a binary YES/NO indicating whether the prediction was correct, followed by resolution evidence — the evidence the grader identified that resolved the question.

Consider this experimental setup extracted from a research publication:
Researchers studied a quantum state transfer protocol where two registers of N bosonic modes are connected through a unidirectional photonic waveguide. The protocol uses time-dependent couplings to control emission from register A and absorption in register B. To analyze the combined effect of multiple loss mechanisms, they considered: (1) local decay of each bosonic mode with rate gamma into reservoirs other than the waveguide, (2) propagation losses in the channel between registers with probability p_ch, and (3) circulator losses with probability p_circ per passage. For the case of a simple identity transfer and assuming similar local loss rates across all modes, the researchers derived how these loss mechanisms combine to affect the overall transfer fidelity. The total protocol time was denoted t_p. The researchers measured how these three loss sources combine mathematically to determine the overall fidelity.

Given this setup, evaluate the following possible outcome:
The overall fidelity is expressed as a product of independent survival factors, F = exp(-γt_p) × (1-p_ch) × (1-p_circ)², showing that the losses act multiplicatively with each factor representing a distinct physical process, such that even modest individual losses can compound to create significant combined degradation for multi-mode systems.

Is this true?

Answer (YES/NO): NO